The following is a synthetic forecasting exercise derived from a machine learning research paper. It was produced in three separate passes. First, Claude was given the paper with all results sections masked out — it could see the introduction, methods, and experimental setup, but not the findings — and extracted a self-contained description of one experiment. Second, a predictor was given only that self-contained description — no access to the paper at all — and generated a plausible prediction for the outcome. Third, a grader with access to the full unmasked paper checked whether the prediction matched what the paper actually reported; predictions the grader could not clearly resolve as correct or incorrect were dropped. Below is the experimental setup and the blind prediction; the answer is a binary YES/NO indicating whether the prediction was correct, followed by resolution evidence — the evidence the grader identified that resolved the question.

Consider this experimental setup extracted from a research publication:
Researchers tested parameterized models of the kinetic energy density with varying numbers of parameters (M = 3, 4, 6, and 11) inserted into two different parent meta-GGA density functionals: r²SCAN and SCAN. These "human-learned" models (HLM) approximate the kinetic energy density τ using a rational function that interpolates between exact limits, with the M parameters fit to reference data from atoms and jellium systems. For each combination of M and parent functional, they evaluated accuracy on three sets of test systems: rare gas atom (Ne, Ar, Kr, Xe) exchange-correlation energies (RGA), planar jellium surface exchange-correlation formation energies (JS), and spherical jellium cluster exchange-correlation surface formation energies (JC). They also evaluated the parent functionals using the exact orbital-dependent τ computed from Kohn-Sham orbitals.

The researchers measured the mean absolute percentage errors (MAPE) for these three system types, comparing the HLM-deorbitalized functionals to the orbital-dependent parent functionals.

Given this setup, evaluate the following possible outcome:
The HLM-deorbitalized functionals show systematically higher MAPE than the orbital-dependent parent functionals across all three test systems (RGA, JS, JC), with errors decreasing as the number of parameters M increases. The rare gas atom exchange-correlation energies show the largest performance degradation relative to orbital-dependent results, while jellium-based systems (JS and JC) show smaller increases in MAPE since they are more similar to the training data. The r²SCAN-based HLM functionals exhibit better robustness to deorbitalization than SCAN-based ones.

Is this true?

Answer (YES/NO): NO